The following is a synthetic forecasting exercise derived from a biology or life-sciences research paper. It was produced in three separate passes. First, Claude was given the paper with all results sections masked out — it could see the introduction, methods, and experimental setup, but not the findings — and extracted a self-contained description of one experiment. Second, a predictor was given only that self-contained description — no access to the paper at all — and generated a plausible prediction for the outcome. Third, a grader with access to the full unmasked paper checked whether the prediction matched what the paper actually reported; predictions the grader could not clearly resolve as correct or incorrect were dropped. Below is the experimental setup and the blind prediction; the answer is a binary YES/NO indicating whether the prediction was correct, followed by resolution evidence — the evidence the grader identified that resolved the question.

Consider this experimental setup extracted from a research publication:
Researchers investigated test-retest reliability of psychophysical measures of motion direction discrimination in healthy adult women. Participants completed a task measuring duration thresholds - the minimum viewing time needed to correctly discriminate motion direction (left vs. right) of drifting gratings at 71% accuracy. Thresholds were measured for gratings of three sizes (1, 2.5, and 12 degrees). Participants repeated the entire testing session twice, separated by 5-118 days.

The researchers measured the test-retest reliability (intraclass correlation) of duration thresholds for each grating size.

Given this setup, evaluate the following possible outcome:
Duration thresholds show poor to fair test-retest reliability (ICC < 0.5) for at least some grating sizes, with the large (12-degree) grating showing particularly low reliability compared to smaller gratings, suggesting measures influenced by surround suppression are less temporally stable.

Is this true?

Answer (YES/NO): NO